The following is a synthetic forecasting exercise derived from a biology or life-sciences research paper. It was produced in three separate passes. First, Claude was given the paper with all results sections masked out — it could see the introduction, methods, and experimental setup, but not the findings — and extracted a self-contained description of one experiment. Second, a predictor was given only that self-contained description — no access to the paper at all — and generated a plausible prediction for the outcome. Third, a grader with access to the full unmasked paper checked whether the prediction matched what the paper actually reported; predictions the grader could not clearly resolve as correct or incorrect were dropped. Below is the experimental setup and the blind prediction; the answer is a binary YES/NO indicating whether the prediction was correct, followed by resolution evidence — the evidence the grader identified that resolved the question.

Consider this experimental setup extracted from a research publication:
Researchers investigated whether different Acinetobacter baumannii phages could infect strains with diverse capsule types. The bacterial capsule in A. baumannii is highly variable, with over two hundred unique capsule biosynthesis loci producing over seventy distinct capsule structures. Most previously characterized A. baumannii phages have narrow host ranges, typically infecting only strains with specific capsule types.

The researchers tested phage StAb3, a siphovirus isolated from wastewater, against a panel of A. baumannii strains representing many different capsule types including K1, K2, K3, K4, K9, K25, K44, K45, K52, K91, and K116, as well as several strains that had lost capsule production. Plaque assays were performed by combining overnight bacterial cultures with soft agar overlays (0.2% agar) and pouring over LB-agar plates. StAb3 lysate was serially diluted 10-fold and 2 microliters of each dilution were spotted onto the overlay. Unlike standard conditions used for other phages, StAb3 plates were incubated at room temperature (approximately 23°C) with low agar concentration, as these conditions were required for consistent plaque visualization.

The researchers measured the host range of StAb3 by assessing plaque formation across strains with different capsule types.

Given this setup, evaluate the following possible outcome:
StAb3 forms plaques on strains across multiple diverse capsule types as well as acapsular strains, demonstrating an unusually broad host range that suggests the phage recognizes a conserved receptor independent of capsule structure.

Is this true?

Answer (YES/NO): YES